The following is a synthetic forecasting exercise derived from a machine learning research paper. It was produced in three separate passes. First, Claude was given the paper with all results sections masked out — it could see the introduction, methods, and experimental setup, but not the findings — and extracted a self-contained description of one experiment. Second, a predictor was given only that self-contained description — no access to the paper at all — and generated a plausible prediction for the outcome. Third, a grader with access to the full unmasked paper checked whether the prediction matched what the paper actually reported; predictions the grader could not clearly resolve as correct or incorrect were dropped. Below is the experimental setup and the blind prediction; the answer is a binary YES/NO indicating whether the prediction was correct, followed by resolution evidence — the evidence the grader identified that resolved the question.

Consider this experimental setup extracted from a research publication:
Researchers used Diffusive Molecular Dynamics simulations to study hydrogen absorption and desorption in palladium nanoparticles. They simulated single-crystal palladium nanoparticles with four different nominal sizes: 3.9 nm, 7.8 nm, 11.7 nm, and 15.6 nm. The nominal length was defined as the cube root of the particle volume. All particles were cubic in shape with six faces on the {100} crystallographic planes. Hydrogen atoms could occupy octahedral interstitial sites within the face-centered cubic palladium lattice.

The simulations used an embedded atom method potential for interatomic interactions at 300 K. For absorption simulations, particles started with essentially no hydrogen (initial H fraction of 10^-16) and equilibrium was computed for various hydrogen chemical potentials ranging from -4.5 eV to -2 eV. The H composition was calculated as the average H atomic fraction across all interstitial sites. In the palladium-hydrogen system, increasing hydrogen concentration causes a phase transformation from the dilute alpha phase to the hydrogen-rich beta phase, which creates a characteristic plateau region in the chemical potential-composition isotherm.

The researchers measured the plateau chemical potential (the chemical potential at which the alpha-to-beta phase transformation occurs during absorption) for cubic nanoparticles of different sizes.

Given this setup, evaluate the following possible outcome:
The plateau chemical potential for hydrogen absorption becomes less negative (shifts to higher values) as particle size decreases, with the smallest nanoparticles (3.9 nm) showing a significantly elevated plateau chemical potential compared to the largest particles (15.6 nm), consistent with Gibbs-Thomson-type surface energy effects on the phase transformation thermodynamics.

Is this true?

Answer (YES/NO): NO